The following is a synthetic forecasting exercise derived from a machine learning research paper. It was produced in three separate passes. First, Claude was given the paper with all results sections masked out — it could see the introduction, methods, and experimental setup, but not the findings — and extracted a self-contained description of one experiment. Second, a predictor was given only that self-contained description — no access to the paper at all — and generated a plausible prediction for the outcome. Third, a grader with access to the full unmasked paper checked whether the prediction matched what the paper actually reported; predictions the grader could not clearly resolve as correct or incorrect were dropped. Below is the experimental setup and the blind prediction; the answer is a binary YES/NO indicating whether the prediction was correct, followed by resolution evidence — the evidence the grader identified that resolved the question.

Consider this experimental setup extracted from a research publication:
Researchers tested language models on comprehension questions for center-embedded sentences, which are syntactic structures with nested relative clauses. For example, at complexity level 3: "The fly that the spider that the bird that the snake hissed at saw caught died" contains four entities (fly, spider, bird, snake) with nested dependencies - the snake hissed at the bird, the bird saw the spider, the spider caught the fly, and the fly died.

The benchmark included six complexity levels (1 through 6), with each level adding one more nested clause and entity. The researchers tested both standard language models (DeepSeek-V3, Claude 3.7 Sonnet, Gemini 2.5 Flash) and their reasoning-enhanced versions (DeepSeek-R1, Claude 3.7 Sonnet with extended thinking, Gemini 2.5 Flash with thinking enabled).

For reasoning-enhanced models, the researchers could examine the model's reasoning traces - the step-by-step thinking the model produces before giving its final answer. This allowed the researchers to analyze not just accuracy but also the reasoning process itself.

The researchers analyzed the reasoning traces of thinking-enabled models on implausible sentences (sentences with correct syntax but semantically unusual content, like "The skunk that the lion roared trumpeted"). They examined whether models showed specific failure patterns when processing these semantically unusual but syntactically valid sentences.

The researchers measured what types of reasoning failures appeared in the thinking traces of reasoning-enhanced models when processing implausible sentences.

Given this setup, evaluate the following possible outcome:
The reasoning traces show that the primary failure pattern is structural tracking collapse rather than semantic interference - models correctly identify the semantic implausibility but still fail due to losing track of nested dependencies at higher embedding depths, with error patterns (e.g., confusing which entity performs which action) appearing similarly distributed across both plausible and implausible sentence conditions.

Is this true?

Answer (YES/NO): NO